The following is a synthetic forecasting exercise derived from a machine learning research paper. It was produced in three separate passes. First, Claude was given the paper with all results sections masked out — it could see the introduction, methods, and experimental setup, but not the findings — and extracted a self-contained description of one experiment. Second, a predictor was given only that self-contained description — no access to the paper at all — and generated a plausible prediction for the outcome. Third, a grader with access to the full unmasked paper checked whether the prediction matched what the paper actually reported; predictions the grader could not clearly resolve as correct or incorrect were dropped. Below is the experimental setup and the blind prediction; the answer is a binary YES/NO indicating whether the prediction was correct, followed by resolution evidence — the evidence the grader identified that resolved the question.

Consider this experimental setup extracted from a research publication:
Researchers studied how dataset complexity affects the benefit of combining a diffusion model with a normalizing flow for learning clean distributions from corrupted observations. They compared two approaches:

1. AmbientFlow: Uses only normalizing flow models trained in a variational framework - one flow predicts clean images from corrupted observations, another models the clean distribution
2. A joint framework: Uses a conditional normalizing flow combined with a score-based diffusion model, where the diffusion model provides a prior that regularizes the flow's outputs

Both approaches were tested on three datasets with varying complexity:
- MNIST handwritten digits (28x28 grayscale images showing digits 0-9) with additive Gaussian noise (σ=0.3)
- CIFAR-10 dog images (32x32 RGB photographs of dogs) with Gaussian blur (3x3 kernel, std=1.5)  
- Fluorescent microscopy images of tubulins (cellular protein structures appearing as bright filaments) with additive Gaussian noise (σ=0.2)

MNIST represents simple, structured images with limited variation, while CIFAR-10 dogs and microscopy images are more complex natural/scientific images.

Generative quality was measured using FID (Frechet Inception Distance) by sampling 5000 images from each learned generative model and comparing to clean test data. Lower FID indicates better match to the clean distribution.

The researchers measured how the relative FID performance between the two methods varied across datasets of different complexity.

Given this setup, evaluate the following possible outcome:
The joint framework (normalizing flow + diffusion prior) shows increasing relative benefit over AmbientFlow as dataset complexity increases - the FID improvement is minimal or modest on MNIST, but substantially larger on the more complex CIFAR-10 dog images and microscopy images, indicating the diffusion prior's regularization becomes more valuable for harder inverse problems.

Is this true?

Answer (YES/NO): YES